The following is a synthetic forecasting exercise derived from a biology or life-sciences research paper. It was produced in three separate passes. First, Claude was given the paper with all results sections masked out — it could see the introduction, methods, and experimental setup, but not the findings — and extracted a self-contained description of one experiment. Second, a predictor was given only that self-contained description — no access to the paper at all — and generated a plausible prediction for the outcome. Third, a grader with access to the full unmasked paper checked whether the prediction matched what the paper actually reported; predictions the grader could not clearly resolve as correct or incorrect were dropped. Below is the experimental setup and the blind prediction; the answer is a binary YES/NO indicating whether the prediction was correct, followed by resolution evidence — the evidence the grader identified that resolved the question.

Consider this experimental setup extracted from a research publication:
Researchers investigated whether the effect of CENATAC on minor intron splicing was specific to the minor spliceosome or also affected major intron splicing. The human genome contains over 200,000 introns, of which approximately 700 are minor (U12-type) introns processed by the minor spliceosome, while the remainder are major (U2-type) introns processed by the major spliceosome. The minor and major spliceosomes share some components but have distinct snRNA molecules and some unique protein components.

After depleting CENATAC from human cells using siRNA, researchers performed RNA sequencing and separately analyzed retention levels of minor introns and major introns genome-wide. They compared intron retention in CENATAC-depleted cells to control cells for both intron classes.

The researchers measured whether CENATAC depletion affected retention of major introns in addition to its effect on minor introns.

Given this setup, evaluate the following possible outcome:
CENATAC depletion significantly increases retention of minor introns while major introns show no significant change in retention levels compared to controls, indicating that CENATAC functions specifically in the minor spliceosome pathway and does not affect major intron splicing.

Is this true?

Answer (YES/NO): YES